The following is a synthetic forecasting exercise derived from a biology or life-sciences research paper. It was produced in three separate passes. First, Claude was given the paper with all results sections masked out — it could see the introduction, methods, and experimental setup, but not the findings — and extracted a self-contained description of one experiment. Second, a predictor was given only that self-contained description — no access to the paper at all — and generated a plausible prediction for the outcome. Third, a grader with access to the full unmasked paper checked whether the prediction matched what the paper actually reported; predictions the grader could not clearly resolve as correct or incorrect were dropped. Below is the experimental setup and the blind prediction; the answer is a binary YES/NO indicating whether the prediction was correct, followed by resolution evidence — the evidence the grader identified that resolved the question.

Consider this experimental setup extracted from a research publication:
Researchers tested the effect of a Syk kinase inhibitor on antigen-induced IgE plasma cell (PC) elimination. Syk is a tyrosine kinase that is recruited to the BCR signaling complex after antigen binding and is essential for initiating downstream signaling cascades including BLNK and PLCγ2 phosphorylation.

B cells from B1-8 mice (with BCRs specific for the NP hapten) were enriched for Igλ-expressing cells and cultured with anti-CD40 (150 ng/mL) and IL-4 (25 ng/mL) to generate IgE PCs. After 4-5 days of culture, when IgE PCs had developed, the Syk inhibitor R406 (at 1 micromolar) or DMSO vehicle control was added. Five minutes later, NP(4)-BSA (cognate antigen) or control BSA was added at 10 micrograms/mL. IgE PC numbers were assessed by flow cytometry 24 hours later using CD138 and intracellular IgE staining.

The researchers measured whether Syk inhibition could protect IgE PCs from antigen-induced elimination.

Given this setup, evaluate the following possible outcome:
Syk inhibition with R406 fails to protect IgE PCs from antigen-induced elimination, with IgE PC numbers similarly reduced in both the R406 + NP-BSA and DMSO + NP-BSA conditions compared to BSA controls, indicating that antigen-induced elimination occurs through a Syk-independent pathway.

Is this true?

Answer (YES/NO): NO